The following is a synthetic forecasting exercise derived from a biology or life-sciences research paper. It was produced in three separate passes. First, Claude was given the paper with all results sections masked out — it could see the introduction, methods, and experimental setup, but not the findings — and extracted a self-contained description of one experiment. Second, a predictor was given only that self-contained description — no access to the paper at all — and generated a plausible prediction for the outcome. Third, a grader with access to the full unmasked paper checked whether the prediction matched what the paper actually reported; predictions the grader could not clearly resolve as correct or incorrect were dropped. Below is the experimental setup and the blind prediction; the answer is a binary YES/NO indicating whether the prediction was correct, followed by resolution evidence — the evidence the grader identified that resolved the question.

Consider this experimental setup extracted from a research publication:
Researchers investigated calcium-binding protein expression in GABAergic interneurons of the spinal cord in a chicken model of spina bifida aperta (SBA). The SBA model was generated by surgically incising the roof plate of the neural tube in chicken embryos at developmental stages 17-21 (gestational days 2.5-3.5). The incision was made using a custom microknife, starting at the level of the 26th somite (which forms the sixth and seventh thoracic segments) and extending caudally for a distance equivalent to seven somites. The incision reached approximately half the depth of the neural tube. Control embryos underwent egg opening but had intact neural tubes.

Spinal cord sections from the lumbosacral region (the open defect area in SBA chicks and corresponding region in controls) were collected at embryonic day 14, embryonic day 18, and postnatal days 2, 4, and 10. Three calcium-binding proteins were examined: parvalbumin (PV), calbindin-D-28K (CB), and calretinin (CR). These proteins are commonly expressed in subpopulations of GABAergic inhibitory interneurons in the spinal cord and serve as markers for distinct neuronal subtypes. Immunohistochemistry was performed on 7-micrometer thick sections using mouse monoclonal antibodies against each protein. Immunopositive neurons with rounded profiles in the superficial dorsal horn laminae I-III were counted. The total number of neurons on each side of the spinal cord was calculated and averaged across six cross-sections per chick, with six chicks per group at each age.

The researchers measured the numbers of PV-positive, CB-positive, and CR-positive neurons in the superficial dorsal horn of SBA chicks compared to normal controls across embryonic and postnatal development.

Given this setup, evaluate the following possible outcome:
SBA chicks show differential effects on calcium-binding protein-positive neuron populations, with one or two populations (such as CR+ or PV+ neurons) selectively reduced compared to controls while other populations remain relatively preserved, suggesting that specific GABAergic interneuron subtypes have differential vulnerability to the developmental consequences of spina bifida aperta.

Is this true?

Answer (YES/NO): NO